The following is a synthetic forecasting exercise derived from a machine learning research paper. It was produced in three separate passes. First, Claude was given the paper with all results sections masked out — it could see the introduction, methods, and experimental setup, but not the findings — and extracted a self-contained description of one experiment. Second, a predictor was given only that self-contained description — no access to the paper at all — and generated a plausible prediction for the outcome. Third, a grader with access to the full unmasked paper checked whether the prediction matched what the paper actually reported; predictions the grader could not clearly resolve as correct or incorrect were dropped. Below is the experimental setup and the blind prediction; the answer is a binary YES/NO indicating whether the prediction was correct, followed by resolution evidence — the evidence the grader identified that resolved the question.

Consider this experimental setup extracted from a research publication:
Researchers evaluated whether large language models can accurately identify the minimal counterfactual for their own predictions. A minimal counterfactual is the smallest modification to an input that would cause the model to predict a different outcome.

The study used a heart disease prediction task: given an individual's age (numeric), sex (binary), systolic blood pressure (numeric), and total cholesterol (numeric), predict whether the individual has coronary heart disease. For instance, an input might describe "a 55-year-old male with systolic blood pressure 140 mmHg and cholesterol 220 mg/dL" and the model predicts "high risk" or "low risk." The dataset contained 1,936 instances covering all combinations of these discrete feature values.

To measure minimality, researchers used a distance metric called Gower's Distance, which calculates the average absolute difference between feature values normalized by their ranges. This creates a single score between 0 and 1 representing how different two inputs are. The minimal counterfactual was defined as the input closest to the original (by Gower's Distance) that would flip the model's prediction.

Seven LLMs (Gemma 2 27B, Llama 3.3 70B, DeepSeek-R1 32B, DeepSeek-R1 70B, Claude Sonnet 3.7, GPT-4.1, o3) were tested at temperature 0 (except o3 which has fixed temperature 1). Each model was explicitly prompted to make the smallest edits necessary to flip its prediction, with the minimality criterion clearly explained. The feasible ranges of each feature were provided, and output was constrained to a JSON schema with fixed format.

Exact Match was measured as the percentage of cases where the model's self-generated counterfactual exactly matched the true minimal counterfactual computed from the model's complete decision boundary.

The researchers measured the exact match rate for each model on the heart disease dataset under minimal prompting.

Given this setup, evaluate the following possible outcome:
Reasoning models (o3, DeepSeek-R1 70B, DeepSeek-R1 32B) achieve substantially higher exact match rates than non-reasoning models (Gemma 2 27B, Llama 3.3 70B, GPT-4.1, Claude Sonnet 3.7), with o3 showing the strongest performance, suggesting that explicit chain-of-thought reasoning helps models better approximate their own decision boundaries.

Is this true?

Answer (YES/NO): NO